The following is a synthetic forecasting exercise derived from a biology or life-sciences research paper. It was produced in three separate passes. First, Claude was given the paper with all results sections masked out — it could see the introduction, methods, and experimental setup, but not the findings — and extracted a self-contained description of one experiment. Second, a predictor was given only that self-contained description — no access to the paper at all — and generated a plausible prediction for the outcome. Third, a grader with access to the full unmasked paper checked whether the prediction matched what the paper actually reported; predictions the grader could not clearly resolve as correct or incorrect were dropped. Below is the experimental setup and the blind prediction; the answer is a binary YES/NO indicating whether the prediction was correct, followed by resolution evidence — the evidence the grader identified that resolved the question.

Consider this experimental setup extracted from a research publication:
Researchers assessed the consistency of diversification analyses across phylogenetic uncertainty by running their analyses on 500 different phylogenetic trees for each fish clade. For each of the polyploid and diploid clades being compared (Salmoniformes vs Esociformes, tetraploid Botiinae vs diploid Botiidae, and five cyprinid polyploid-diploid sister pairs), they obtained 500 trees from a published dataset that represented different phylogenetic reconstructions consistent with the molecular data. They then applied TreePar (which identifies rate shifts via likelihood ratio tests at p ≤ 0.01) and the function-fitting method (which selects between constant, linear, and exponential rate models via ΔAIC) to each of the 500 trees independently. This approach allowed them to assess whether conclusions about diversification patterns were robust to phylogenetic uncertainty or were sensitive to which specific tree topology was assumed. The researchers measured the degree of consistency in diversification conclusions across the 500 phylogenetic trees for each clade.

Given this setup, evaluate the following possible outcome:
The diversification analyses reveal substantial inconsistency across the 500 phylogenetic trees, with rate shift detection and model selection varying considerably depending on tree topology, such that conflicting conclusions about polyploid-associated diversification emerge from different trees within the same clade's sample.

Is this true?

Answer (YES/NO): NO